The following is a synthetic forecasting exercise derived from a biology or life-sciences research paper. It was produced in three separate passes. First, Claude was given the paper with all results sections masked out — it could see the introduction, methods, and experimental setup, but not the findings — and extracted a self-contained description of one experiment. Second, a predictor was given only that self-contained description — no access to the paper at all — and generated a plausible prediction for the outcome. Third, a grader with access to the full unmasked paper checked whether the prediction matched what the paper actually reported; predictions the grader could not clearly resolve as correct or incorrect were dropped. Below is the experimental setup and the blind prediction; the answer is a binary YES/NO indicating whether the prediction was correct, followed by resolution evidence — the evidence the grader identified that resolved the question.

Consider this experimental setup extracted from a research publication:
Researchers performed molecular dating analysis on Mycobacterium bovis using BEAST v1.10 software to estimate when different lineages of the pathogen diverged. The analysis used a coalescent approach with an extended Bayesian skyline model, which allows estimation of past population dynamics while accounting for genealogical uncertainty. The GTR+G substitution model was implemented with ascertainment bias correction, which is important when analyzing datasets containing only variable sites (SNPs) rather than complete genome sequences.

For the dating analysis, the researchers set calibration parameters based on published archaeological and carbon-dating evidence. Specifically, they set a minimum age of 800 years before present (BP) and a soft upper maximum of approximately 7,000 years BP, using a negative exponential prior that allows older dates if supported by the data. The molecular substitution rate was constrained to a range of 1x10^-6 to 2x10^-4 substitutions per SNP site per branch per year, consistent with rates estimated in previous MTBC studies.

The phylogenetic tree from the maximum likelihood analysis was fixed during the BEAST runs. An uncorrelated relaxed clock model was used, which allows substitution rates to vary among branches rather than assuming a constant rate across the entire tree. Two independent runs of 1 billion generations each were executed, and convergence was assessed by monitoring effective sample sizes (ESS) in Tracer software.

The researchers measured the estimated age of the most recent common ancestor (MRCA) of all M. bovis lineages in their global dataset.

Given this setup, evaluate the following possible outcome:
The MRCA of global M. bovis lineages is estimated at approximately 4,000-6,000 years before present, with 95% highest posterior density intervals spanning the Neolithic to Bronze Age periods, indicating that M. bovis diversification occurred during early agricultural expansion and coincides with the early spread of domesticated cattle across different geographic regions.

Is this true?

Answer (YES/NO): NO